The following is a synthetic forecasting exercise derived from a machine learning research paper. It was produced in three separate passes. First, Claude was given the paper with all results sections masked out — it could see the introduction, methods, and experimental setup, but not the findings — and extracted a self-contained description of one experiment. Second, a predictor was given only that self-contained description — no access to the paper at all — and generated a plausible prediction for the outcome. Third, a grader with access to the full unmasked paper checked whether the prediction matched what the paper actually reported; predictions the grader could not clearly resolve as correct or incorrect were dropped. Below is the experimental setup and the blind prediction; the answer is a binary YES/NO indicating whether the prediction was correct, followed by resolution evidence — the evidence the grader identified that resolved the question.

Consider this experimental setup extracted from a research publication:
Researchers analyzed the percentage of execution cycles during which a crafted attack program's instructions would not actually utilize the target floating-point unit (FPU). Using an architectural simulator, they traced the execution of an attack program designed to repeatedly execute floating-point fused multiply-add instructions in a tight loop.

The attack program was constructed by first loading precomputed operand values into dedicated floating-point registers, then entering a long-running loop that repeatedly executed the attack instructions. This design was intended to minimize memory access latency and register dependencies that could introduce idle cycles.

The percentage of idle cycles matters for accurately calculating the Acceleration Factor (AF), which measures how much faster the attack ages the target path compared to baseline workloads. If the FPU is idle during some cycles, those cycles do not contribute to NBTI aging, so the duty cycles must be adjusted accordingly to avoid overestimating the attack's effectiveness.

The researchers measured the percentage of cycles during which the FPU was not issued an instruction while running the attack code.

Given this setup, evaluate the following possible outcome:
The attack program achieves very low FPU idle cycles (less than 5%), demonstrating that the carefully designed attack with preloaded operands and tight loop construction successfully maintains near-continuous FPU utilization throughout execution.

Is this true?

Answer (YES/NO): NO